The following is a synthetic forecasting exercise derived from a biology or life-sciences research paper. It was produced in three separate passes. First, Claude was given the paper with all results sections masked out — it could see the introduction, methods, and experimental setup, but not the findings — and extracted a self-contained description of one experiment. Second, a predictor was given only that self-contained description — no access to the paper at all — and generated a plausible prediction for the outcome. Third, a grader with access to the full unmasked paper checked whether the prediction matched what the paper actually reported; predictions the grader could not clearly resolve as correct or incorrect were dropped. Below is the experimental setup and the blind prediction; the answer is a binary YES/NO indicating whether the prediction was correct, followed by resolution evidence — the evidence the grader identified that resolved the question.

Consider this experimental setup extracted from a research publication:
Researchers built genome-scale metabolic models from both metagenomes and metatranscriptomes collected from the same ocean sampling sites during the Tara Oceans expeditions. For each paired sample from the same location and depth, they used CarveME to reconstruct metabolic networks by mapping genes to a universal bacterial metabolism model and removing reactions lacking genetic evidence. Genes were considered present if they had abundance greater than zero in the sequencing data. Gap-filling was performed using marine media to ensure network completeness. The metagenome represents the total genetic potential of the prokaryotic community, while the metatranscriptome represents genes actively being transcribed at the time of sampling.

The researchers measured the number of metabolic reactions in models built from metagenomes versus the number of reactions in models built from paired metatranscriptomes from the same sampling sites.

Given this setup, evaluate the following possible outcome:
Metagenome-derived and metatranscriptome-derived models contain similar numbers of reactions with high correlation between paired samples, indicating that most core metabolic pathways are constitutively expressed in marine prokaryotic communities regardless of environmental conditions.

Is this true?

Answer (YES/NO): NO